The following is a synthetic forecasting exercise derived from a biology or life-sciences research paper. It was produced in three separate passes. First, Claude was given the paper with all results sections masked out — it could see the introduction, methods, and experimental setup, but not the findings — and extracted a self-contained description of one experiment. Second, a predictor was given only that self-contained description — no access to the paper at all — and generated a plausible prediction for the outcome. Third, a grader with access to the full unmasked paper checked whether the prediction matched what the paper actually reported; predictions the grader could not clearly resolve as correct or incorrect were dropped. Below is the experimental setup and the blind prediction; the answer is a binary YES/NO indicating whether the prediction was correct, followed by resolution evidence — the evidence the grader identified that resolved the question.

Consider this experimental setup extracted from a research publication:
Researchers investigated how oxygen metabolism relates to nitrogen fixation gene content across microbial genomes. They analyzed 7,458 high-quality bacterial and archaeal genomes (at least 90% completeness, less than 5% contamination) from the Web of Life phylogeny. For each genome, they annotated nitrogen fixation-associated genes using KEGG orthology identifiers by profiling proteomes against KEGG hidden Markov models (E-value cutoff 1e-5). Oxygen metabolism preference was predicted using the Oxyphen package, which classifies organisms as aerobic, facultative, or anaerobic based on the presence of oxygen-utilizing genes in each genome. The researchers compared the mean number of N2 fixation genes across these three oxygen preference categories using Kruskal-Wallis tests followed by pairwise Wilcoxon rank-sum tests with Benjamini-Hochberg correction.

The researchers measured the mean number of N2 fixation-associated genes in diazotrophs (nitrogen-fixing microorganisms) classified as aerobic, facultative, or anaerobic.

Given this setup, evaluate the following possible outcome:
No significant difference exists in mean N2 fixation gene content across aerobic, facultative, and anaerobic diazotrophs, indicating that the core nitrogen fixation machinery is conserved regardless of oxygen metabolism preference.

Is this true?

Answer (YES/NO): NO